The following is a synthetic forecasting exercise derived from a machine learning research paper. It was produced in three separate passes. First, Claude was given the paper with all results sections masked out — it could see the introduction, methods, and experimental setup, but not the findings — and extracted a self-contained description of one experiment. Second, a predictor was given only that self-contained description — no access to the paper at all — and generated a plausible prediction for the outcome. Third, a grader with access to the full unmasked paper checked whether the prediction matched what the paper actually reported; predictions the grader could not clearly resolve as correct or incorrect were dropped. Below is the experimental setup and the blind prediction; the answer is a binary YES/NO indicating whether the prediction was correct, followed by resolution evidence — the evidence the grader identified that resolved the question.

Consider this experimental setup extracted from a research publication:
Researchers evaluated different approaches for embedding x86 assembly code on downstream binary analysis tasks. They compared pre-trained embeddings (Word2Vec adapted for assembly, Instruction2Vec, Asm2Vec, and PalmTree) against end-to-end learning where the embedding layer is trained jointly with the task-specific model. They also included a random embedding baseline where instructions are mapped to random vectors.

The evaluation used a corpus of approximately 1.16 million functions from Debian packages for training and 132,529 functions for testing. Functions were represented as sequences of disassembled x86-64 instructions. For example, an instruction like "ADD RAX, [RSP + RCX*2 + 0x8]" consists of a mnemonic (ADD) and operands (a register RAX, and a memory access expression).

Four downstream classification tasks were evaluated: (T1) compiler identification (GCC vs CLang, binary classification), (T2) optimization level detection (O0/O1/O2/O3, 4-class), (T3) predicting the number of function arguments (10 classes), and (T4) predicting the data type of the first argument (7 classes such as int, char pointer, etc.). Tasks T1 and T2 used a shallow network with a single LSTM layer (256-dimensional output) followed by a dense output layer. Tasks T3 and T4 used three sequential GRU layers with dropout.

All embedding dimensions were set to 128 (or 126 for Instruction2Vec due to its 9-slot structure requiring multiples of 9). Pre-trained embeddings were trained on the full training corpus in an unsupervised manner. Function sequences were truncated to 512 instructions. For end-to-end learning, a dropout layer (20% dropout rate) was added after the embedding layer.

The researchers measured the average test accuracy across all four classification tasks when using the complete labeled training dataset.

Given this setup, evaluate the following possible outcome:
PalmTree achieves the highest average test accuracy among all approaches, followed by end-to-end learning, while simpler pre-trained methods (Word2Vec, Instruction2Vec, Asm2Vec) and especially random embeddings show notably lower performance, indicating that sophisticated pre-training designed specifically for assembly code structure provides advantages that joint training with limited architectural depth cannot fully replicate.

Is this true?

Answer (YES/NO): NO